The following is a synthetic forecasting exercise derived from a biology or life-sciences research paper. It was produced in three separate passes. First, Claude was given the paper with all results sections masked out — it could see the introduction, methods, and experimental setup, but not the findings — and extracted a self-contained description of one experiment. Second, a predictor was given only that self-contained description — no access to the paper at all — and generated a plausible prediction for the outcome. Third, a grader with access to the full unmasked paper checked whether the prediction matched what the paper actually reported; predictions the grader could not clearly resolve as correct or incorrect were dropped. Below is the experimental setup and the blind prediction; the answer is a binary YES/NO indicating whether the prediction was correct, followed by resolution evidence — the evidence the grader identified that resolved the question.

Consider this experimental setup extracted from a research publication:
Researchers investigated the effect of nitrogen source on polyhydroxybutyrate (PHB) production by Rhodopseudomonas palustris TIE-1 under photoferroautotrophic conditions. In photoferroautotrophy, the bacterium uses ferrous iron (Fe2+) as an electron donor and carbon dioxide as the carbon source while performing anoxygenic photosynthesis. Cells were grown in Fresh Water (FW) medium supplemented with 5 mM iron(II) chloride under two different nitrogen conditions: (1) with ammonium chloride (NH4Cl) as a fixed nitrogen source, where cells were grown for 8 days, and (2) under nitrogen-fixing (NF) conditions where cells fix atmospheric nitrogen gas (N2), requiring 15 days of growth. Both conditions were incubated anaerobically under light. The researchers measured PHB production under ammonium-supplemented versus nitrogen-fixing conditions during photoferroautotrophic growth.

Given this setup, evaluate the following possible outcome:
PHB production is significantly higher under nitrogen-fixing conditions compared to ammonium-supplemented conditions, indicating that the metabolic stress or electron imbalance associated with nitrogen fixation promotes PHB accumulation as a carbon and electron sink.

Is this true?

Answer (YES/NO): NO